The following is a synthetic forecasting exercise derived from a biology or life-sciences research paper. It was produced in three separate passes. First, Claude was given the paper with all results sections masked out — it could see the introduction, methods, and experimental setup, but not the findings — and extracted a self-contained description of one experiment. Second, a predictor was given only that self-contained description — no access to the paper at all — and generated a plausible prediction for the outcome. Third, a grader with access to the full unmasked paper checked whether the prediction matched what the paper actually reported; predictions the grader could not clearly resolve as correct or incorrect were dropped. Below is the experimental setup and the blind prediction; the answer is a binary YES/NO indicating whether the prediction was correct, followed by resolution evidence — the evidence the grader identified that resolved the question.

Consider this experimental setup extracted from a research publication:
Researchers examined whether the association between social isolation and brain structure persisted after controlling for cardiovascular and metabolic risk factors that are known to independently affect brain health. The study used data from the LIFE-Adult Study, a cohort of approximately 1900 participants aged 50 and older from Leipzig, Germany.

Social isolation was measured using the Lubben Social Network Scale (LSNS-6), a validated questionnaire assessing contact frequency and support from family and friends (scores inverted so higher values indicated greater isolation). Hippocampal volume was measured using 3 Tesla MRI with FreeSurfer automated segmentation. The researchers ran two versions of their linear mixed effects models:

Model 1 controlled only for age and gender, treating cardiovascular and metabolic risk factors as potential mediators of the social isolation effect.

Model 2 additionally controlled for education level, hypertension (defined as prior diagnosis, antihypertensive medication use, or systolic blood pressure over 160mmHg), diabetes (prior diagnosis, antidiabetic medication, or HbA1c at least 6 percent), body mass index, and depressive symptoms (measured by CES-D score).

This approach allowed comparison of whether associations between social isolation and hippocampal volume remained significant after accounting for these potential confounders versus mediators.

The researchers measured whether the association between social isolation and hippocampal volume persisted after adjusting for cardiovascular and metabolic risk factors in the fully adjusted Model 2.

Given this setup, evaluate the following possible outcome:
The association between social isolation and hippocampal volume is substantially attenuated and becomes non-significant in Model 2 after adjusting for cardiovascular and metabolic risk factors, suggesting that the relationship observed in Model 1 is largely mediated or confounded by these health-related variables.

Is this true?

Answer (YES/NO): NO